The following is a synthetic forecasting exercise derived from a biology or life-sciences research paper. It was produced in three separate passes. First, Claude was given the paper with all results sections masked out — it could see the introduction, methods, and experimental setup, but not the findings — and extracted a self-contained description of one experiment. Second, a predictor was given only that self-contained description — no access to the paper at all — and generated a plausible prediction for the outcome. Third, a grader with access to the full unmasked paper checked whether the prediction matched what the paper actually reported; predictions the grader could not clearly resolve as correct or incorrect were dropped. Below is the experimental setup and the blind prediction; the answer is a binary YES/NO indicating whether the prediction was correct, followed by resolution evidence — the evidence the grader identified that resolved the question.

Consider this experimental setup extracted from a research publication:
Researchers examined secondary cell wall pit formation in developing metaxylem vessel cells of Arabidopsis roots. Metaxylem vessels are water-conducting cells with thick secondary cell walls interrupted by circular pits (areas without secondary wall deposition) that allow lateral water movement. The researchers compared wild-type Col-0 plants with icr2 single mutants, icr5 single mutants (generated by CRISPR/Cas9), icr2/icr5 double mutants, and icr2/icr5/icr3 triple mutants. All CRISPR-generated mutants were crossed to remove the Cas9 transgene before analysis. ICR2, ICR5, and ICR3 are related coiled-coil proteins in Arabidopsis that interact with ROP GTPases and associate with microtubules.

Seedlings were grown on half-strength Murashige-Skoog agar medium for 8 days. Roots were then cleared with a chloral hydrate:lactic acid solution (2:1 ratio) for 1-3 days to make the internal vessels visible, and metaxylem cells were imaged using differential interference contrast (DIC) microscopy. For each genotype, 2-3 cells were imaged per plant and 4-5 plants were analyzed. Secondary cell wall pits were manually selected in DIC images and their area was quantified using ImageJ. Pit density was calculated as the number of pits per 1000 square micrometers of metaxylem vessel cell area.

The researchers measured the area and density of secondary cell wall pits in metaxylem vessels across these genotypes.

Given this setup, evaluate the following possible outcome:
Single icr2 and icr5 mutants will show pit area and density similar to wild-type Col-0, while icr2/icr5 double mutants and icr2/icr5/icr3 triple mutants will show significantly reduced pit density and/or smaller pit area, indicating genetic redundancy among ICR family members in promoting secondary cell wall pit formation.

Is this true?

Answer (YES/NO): NO